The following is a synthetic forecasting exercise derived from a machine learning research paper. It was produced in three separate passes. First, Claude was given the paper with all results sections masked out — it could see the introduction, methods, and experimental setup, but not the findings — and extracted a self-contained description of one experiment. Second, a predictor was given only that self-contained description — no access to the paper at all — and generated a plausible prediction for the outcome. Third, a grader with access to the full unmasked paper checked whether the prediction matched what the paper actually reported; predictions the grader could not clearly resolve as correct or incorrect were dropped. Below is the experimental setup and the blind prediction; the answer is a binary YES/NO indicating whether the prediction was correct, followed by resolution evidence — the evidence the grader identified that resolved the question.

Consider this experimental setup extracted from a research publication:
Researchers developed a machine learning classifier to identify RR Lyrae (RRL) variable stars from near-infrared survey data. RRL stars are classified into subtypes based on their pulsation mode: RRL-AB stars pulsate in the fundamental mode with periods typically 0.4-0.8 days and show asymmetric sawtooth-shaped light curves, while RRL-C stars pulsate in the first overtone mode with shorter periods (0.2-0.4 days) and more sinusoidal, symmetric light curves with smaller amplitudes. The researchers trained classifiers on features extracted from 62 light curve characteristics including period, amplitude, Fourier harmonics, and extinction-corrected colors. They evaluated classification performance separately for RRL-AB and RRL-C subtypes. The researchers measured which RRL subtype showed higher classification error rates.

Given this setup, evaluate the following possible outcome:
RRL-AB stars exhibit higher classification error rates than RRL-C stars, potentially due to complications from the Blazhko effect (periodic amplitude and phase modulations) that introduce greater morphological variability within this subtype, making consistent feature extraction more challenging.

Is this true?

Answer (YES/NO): NO